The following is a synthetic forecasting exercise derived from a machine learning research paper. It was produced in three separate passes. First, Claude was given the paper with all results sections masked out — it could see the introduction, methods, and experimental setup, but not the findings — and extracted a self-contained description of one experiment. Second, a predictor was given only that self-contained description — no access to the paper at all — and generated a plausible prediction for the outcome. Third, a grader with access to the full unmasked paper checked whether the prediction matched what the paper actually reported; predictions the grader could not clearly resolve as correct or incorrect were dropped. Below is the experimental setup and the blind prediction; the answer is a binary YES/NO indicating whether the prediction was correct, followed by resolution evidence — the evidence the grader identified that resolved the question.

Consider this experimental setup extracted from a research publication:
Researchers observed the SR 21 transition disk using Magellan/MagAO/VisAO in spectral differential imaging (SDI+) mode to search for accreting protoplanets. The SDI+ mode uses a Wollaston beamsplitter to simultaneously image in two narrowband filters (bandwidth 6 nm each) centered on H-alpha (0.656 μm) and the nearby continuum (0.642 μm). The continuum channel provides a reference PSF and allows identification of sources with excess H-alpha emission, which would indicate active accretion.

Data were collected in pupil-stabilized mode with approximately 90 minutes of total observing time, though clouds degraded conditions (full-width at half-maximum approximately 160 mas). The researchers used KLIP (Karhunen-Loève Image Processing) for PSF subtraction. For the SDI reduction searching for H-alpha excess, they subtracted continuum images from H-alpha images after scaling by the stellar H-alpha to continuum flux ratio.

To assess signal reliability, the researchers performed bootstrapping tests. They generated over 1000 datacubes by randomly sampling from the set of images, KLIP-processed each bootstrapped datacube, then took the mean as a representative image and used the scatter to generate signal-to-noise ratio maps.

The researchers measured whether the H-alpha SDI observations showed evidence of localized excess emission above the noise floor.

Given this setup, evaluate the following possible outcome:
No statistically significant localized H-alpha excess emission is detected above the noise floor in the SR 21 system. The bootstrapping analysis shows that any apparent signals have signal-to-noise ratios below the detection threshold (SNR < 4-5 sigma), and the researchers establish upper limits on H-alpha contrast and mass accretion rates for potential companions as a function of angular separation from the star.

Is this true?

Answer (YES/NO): YES